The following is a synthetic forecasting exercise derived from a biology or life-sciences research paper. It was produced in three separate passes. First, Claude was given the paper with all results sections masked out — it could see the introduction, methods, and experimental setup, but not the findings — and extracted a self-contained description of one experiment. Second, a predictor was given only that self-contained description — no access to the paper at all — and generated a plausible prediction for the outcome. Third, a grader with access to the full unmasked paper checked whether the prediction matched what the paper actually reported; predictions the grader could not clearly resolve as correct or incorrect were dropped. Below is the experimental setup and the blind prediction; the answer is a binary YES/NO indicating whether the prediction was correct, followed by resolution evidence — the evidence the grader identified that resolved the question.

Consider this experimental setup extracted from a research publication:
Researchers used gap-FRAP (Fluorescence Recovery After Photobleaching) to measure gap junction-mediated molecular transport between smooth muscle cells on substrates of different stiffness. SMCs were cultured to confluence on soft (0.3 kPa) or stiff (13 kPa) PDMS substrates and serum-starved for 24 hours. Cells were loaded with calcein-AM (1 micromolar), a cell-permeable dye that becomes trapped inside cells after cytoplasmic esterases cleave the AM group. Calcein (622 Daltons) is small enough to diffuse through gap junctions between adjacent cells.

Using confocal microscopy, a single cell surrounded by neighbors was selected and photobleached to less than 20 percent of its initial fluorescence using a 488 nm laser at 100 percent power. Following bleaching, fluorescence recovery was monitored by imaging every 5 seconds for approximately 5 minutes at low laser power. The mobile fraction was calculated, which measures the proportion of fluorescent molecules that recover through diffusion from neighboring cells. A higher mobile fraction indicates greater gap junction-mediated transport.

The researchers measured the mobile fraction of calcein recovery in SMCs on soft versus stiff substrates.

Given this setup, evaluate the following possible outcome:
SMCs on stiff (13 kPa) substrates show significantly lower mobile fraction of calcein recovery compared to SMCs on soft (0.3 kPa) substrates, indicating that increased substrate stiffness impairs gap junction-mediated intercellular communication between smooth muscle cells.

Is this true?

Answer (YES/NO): NO